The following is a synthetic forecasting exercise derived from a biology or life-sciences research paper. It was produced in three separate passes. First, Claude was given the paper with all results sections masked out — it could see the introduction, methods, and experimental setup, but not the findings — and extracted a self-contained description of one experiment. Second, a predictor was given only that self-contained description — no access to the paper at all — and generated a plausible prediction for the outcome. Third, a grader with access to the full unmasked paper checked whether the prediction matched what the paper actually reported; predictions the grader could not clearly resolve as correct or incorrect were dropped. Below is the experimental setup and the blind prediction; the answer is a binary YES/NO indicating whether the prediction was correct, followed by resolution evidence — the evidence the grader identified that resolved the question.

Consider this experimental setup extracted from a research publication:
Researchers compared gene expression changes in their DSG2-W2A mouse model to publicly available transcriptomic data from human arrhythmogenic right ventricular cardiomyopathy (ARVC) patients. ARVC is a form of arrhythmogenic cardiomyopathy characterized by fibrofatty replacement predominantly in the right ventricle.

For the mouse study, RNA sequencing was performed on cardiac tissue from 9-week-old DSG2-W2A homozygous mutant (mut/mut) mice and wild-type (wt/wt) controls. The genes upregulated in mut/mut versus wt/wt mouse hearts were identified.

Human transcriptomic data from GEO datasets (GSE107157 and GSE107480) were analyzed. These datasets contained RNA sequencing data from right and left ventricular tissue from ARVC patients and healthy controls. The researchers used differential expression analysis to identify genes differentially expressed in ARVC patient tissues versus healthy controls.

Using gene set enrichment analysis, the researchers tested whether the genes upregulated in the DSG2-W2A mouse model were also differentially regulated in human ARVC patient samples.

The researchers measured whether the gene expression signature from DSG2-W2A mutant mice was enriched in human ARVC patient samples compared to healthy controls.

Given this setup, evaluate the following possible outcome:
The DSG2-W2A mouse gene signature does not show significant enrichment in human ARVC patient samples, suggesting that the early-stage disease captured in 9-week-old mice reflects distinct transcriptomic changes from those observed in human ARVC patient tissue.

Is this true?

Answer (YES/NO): NO